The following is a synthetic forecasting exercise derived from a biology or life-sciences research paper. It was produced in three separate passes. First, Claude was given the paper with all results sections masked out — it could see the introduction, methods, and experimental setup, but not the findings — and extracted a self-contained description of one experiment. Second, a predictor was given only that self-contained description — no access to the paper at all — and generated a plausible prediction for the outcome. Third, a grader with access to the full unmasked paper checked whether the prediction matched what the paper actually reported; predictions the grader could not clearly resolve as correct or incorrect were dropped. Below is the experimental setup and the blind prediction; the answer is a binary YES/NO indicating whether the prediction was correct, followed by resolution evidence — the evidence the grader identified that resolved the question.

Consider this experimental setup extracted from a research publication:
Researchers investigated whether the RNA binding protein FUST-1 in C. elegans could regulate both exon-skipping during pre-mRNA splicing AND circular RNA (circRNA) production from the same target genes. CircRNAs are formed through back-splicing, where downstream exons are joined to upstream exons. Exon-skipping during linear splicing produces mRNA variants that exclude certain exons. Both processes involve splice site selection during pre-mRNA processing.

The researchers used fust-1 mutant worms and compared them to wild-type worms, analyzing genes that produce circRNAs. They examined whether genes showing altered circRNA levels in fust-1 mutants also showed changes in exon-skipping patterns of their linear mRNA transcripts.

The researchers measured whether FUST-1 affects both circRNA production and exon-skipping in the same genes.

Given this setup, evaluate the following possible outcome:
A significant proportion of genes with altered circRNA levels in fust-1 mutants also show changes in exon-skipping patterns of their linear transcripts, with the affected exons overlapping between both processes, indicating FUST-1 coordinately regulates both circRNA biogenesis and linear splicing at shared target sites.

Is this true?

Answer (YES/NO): NO